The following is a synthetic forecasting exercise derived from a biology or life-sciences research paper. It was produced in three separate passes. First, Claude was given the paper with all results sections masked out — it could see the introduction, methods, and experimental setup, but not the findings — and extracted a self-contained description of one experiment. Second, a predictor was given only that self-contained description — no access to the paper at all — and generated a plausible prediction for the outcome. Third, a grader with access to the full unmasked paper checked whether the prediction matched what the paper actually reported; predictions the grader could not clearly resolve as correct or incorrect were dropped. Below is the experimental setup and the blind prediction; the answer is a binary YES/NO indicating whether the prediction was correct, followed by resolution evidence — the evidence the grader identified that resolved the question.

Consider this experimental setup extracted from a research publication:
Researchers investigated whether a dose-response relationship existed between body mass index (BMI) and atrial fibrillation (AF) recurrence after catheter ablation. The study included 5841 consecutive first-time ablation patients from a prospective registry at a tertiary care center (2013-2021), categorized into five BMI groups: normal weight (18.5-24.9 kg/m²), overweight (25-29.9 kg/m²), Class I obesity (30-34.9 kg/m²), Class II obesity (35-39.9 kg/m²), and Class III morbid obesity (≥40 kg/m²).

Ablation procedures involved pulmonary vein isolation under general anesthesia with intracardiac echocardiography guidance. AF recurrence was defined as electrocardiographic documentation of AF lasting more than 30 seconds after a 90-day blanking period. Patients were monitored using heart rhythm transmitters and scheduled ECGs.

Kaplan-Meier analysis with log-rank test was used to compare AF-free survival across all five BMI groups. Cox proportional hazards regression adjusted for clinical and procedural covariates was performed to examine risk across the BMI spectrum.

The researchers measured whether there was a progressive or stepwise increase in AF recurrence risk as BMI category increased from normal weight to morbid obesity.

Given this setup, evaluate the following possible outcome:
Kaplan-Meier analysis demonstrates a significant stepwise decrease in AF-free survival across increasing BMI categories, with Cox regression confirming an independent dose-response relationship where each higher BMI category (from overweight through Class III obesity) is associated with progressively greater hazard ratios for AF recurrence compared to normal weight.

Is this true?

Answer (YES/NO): NO